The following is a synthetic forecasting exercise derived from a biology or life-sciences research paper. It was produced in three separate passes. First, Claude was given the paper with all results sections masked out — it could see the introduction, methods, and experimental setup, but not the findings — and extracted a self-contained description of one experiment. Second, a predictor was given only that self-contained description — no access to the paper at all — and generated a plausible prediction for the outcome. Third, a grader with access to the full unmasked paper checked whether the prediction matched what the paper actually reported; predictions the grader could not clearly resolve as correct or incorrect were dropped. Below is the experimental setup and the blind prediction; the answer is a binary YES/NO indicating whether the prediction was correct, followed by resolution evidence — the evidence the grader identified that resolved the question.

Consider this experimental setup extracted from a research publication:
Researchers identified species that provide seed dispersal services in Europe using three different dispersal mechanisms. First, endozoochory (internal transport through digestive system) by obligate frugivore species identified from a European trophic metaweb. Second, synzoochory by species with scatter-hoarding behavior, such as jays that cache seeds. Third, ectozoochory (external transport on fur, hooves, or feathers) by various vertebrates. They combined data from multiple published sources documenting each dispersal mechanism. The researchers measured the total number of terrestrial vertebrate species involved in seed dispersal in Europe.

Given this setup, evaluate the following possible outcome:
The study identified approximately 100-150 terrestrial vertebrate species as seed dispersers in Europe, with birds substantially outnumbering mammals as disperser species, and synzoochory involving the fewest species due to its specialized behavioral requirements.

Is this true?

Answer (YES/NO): NO